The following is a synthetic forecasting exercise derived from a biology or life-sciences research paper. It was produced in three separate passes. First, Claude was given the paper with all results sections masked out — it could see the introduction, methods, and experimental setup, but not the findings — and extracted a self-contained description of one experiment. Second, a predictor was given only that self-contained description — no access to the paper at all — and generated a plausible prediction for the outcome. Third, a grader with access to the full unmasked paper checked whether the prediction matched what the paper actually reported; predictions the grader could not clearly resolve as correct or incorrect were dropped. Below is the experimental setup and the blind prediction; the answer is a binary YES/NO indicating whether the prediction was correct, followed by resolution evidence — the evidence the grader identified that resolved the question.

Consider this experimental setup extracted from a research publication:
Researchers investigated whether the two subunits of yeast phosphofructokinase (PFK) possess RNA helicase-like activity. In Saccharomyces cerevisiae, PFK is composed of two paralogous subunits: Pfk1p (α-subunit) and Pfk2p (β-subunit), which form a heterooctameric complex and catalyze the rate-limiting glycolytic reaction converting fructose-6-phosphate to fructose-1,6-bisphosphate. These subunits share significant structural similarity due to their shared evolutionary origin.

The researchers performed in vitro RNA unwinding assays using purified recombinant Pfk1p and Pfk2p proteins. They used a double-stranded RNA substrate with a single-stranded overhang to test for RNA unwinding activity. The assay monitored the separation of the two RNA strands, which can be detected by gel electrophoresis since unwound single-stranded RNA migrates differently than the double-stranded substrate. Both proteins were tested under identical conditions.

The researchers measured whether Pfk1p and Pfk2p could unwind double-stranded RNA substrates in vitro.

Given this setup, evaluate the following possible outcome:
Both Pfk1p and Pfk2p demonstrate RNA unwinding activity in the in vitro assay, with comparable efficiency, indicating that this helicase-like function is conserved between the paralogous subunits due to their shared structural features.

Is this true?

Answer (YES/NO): NO